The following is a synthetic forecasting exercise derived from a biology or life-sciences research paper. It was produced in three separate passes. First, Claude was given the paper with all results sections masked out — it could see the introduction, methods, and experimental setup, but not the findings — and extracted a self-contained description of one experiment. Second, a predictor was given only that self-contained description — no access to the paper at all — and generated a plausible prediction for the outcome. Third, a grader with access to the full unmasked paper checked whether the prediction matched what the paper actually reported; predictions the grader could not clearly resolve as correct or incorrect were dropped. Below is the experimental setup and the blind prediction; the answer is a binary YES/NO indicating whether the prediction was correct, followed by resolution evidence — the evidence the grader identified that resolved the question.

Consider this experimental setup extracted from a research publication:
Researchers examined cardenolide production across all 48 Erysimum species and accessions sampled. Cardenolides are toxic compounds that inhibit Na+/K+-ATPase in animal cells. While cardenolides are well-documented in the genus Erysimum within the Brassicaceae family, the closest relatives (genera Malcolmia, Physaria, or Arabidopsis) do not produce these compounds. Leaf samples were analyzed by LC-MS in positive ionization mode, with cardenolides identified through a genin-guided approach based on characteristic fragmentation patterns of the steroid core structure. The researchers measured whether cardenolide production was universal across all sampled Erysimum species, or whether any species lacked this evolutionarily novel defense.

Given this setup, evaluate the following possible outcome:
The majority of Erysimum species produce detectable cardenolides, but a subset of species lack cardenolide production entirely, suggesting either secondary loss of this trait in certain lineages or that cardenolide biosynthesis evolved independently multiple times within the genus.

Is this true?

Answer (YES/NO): NO